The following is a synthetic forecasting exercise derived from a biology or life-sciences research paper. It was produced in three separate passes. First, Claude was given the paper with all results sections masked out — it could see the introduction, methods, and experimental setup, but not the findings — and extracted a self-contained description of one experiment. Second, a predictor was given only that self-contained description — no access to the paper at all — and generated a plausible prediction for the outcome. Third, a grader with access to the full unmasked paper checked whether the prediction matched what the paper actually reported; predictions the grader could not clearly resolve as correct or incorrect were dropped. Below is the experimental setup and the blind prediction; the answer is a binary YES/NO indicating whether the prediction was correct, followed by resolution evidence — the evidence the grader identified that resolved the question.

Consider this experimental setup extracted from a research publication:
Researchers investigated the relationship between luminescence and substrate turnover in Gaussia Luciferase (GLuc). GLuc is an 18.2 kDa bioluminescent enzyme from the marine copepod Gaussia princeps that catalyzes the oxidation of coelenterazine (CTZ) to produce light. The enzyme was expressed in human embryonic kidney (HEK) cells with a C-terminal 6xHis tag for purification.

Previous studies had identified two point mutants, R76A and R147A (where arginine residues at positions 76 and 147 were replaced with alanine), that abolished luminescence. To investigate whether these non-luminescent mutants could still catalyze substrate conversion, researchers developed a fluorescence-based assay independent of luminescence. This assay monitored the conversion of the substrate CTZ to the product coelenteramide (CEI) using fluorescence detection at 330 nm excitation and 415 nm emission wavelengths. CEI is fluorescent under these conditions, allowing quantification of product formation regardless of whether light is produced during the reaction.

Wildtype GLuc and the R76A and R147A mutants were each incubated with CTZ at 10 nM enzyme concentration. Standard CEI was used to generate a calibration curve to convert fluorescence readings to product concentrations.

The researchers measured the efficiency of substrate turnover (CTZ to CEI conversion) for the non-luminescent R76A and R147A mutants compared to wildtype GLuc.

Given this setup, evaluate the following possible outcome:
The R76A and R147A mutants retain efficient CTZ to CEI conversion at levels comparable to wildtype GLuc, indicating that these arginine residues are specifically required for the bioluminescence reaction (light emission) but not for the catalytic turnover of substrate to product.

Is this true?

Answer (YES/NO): NO